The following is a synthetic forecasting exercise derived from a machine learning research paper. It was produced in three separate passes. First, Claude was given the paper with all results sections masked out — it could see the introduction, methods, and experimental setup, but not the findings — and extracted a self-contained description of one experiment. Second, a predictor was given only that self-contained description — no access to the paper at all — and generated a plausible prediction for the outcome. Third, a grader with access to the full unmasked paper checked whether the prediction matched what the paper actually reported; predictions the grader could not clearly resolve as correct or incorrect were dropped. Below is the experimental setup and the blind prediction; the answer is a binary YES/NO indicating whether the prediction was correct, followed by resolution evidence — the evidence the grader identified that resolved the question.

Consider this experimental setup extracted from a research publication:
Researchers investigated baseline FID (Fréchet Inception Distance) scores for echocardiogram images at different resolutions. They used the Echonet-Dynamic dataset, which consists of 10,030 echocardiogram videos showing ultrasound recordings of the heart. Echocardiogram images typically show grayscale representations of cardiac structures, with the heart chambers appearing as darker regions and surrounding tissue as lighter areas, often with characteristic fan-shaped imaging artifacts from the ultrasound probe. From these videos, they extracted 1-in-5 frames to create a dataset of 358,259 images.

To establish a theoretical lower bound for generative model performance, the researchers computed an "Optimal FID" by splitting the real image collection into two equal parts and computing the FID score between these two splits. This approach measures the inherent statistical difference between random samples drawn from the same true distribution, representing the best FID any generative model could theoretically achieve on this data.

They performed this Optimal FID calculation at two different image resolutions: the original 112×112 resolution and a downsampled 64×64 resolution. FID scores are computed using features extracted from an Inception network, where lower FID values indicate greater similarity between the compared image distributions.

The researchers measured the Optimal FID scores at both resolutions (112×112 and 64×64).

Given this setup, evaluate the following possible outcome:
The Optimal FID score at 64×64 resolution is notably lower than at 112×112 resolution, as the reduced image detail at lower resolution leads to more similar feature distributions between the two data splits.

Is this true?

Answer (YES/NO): YES